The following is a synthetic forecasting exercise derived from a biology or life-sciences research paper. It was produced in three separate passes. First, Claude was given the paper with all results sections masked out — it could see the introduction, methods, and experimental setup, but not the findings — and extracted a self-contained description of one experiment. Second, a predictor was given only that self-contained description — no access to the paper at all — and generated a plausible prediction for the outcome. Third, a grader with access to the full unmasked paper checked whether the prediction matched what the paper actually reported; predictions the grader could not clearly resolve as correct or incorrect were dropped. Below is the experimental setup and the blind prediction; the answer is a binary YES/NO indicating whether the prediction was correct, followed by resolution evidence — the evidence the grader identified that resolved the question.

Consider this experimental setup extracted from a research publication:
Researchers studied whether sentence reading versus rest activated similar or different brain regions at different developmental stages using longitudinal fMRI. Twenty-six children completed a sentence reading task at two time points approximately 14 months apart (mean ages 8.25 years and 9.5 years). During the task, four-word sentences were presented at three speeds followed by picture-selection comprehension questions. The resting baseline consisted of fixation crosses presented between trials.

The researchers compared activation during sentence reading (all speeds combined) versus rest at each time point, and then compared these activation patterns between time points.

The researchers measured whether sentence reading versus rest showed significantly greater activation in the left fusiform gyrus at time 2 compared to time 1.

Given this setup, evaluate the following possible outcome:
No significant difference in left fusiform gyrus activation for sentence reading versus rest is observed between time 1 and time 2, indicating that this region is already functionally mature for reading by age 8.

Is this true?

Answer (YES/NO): NO